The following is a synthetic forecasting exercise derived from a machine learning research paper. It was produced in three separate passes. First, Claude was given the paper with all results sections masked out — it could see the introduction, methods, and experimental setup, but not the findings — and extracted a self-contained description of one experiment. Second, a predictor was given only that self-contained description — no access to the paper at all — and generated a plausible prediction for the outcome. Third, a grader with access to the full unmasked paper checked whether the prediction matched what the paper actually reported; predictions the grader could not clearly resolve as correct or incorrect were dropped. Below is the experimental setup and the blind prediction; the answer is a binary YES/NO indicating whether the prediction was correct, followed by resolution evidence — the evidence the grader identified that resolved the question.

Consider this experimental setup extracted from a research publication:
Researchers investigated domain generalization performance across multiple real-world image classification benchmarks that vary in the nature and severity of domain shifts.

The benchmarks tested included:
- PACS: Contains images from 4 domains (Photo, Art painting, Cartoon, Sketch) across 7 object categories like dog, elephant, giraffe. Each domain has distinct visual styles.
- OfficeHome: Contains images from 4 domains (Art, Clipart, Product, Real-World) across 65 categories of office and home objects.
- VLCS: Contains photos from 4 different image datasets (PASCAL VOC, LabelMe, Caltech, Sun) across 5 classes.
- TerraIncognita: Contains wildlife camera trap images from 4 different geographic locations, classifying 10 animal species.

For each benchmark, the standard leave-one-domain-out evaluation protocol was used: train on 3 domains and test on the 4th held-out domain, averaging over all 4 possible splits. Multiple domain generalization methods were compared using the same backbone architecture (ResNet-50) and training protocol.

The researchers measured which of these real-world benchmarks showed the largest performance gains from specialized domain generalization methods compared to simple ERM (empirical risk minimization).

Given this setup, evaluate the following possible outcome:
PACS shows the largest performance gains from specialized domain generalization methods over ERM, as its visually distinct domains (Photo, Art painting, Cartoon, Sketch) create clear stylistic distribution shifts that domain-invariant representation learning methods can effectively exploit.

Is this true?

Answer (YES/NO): NO